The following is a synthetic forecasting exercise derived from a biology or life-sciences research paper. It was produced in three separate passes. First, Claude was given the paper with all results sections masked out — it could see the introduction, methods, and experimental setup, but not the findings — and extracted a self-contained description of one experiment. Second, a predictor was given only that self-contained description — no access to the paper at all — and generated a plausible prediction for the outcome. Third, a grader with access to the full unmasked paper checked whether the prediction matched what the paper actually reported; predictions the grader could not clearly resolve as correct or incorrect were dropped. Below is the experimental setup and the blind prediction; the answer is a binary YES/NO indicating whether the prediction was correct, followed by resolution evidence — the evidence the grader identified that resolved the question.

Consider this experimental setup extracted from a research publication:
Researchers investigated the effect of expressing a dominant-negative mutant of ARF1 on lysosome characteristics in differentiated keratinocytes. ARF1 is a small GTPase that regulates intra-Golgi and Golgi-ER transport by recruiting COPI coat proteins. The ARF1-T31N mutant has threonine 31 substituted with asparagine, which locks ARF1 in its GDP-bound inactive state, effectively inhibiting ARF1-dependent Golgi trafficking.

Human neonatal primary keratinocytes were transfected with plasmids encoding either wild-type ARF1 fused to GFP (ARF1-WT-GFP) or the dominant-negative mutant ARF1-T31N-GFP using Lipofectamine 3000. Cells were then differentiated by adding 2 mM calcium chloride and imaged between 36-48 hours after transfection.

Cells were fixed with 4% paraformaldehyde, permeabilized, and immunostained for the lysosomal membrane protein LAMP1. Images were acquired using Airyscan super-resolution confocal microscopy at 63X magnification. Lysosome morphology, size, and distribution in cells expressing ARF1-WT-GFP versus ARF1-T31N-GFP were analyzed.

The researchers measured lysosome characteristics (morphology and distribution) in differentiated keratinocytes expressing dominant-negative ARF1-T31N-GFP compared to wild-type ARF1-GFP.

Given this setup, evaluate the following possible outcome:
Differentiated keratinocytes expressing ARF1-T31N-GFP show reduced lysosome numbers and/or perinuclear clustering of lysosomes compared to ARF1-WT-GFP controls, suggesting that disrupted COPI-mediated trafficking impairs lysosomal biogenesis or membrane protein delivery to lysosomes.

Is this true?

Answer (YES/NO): YES